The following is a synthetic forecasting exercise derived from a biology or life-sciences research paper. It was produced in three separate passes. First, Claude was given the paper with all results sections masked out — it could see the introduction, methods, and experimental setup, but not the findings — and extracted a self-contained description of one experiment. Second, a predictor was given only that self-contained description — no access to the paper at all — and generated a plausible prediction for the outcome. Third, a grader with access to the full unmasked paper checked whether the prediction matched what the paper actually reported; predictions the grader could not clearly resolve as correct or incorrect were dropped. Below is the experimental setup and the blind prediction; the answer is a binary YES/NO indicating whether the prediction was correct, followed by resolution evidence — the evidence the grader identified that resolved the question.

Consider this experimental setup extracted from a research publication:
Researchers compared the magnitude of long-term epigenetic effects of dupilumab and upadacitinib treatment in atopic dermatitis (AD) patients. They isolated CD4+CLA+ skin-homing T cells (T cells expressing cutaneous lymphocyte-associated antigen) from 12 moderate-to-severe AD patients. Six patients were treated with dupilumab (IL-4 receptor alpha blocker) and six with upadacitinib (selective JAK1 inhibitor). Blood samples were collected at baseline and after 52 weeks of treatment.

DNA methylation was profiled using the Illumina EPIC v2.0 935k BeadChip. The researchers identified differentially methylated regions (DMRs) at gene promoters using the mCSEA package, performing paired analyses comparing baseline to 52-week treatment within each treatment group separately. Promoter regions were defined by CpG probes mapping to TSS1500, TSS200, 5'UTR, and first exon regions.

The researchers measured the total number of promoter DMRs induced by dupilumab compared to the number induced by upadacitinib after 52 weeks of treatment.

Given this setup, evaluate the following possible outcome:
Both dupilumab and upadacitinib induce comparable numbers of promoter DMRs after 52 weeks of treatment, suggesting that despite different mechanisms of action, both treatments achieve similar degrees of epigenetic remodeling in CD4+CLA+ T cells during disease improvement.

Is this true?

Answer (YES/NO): NO